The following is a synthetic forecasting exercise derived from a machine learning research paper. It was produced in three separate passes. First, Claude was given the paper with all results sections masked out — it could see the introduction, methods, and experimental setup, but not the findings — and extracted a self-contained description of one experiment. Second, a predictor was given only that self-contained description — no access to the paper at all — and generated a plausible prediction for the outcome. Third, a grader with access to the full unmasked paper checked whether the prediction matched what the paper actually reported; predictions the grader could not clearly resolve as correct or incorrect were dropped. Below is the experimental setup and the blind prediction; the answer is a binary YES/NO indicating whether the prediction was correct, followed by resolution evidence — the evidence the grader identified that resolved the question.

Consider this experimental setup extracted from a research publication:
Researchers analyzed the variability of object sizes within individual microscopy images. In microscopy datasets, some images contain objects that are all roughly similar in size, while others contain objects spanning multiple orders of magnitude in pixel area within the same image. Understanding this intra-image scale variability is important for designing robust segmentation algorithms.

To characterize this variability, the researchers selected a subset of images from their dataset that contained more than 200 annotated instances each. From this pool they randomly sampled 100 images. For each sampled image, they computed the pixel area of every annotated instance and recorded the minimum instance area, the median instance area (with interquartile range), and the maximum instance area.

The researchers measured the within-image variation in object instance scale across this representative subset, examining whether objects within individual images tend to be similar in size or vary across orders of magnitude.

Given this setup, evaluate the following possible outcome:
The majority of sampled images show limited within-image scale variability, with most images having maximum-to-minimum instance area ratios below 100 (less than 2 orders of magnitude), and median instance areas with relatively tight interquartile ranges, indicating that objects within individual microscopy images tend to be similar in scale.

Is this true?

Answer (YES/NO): NO